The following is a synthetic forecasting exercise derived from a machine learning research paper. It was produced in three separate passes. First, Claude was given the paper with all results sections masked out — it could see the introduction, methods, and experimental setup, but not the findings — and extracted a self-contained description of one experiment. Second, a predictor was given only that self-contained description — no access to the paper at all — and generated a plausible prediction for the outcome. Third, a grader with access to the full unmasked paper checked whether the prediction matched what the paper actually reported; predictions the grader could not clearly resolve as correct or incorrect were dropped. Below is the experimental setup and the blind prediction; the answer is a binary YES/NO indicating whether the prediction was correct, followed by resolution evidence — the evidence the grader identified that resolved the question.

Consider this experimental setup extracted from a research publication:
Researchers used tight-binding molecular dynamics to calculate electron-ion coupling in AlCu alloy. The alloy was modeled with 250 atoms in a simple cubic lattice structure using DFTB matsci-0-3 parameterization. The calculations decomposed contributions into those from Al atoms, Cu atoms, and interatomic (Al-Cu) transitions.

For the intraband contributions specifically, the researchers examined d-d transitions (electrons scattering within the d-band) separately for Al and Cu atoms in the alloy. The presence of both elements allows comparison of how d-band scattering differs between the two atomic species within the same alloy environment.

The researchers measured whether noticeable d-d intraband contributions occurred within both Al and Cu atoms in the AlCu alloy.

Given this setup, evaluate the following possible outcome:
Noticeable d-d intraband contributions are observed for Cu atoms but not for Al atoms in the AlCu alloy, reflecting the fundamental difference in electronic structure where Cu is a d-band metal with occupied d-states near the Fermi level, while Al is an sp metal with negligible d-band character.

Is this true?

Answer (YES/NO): NO